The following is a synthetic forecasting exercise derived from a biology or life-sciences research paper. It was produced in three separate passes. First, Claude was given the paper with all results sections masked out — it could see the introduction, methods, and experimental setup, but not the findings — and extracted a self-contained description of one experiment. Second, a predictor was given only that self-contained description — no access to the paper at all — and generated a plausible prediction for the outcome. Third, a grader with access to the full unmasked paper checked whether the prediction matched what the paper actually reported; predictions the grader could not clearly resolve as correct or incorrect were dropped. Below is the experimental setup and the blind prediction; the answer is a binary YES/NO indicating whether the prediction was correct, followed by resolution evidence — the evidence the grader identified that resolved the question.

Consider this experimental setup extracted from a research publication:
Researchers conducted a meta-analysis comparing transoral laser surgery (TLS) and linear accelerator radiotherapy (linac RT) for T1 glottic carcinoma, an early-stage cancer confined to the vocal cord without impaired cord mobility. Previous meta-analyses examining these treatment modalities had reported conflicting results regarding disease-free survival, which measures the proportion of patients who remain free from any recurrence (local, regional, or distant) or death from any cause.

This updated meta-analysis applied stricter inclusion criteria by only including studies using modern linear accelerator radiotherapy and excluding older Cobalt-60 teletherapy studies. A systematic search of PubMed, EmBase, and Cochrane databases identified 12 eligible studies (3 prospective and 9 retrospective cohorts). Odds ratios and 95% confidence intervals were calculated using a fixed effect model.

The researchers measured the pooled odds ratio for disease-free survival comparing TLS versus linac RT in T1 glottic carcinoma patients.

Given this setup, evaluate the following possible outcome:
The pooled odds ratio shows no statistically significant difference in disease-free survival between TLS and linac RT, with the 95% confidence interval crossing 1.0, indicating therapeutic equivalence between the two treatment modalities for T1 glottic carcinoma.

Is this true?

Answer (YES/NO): YES